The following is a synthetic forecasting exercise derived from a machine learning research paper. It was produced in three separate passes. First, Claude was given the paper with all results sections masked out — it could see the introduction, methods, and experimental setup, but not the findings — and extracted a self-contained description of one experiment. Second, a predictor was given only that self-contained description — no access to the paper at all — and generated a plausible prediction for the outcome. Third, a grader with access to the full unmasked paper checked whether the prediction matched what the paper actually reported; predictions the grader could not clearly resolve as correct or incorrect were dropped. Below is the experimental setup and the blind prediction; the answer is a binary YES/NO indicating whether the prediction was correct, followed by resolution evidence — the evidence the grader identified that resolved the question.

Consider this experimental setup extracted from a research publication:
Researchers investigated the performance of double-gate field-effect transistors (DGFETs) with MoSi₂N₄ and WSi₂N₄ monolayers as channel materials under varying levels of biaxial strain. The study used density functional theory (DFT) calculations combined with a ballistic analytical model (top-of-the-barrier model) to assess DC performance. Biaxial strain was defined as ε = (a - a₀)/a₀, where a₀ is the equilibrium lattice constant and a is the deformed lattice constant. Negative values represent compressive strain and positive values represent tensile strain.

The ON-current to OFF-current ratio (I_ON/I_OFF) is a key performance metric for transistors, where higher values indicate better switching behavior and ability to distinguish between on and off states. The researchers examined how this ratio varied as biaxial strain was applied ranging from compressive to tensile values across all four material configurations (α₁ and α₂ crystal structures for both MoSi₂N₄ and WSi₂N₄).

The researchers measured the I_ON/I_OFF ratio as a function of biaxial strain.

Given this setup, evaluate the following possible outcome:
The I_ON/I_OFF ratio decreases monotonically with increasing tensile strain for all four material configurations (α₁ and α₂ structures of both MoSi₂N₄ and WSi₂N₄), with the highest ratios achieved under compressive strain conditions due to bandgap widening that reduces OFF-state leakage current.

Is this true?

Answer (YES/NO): NO